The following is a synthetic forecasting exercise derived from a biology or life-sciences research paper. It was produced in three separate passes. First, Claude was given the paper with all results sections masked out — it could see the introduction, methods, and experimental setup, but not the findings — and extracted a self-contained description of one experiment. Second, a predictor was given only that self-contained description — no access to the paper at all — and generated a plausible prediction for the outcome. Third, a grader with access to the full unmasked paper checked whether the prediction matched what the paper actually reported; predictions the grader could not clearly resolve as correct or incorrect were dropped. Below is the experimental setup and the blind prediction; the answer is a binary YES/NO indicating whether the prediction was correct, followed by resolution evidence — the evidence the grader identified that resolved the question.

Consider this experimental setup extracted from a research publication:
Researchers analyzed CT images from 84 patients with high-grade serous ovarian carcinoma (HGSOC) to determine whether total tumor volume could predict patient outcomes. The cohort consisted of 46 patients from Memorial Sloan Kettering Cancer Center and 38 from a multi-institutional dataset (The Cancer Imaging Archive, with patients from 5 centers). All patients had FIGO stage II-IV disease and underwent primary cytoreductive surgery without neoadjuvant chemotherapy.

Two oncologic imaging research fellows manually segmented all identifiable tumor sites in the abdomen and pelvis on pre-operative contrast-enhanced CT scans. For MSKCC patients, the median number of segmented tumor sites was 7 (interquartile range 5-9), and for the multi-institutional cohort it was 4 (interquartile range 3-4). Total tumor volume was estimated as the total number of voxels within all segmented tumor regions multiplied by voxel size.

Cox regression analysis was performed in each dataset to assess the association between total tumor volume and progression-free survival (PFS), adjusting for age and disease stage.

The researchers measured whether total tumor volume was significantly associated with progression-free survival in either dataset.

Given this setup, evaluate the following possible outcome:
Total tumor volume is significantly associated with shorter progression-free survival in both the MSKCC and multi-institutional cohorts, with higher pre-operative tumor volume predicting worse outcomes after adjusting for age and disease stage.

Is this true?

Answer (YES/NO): NO